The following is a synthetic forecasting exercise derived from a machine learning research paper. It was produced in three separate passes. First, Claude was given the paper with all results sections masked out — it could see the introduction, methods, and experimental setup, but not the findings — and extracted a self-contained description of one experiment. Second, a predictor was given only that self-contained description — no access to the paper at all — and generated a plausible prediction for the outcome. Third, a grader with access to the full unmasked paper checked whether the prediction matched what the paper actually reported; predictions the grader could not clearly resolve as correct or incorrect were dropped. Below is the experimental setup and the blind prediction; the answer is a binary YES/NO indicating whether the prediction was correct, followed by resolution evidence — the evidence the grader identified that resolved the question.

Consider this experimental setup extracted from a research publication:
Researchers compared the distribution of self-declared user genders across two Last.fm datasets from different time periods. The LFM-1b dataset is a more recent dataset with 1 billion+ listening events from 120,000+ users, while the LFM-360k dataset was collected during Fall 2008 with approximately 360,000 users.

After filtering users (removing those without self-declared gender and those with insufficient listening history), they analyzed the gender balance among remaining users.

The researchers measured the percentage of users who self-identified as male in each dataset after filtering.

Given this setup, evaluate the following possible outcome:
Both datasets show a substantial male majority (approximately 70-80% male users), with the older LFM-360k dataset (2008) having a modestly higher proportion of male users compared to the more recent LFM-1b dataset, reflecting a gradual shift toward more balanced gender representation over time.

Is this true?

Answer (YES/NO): YES